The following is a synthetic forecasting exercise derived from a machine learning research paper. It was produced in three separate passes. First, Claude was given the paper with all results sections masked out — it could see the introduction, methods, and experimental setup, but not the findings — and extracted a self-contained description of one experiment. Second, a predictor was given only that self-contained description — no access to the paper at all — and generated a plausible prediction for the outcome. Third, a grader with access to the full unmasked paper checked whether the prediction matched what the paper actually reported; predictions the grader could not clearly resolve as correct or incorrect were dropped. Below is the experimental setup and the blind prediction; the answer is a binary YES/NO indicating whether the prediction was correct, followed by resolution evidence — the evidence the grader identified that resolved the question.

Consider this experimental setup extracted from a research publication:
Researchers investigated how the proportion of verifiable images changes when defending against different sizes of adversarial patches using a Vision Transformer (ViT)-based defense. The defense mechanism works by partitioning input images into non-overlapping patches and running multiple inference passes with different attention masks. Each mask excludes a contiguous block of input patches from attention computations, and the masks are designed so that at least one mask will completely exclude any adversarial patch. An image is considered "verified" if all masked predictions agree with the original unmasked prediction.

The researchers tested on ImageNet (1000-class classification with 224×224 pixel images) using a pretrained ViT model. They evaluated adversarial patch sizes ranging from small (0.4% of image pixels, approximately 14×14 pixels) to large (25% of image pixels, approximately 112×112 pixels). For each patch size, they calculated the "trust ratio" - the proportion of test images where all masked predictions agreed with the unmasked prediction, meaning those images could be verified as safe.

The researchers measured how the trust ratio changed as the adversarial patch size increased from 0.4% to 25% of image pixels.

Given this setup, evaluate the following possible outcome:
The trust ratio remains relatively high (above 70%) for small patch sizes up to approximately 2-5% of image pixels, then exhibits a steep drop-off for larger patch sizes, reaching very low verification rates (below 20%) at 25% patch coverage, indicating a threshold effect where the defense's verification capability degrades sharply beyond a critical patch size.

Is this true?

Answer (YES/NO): NO